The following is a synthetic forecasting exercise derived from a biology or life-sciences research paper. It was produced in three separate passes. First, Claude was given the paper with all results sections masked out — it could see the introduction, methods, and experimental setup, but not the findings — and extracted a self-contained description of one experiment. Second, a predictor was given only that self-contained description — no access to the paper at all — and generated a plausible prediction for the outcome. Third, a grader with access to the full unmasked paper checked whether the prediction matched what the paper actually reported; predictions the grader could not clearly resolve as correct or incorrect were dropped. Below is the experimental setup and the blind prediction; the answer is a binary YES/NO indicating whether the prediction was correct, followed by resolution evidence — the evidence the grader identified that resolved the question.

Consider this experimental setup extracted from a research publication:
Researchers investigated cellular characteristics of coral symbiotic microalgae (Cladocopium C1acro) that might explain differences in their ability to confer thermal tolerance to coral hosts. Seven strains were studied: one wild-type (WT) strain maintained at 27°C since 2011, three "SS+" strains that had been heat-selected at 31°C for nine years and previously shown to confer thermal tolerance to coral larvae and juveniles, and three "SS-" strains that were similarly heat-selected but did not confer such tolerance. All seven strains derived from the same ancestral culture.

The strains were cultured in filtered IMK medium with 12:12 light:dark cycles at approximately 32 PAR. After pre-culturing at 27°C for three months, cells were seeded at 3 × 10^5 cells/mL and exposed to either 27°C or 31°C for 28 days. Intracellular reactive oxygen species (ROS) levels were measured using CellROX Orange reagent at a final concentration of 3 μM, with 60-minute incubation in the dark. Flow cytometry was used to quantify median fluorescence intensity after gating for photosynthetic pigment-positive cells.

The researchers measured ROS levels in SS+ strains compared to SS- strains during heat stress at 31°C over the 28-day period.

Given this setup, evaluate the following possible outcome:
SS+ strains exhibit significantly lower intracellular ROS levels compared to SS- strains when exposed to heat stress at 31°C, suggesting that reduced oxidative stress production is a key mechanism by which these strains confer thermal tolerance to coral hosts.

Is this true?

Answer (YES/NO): YES